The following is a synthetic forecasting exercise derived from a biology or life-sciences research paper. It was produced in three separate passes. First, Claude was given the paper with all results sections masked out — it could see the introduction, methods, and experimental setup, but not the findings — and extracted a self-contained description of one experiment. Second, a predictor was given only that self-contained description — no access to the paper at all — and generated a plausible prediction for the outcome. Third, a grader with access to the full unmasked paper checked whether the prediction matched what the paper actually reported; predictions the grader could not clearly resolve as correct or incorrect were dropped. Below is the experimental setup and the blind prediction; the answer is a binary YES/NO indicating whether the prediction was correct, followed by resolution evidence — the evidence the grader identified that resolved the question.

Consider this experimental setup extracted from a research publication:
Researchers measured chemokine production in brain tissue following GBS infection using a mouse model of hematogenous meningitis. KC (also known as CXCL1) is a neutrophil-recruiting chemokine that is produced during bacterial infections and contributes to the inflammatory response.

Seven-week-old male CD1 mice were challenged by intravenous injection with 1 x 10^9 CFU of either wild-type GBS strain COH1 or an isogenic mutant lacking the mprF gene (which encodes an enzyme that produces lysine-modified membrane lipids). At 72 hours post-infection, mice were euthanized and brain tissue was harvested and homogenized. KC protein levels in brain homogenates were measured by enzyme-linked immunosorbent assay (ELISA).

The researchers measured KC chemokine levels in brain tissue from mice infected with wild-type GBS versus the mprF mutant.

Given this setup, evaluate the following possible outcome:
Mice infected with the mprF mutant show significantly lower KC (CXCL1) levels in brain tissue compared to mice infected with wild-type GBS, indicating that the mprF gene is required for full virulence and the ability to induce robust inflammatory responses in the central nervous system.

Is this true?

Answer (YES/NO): YES